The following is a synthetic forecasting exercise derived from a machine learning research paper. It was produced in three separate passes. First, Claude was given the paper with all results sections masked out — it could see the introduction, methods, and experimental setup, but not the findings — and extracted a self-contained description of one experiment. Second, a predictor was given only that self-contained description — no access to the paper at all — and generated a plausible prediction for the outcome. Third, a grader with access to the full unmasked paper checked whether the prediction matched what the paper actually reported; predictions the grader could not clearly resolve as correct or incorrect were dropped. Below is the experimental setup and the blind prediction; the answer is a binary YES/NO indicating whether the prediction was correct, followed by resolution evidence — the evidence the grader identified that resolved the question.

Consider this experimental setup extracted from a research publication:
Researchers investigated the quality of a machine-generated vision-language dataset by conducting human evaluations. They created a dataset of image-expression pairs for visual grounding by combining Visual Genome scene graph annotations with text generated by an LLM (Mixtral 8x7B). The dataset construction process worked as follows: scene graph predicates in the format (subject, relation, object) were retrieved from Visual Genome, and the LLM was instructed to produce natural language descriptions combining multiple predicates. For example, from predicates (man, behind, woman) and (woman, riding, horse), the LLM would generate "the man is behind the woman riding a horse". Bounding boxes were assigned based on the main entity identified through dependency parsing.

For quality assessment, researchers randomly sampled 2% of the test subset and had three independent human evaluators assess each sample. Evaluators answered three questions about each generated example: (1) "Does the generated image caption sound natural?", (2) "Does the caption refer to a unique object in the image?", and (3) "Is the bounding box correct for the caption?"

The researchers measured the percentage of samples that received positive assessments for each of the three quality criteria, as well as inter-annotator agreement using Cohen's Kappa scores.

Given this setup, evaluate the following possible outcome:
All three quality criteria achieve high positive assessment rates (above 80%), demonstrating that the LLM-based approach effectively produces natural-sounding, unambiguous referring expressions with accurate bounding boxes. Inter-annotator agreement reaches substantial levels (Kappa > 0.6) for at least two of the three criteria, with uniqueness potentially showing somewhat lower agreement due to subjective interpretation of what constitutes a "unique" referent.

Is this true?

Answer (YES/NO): NO